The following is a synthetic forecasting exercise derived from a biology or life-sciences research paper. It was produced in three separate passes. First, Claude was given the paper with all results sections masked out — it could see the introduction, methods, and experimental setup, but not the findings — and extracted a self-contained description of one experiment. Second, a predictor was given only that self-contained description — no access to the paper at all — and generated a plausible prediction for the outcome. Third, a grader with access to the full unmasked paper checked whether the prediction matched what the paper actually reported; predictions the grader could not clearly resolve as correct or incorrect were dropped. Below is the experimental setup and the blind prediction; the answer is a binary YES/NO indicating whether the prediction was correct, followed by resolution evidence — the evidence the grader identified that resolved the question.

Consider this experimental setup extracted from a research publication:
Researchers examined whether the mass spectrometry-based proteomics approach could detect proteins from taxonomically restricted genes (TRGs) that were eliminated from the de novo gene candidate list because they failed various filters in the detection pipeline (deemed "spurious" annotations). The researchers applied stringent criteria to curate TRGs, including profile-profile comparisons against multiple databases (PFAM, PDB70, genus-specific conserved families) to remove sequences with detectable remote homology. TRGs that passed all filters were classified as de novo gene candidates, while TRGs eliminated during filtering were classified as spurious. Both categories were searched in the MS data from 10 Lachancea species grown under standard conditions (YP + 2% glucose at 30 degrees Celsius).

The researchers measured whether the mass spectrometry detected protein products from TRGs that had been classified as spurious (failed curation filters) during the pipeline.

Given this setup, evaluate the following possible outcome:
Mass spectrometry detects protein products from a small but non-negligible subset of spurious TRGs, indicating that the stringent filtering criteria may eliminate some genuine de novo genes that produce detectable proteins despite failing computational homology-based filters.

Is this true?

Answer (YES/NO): NO